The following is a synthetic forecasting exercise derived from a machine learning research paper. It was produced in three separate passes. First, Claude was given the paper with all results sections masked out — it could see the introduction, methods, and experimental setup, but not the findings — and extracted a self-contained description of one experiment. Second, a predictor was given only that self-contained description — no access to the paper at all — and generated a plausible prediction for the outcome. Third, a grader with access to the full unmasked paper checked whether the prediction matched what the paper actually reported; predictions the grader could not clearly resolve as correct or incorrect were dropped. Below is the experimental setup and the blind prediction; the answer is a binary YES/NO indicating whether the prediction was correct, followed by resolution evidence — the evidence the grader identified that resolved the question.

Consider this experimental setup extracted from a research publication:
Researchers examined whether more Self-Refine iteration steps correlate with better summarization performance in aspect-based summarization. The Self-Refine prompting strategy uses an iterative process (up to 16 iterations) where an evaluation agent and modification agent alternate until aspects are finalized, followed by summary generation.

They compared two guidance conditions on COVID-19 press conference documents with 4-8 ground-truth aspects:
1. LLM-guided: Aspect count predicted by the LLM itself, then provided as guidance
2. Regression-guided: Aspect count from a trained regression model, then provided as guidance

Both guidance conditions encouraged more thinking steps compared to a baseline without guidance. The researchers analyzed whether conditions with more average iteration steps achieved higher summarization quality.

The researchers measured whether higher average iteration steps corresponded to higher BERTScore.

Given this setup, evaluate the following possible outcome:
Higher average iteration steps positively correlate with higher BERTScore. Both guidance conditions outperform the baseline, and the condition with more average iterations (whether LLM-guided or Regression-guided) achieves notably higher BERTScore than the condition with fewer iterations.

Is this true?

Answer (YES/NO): NO